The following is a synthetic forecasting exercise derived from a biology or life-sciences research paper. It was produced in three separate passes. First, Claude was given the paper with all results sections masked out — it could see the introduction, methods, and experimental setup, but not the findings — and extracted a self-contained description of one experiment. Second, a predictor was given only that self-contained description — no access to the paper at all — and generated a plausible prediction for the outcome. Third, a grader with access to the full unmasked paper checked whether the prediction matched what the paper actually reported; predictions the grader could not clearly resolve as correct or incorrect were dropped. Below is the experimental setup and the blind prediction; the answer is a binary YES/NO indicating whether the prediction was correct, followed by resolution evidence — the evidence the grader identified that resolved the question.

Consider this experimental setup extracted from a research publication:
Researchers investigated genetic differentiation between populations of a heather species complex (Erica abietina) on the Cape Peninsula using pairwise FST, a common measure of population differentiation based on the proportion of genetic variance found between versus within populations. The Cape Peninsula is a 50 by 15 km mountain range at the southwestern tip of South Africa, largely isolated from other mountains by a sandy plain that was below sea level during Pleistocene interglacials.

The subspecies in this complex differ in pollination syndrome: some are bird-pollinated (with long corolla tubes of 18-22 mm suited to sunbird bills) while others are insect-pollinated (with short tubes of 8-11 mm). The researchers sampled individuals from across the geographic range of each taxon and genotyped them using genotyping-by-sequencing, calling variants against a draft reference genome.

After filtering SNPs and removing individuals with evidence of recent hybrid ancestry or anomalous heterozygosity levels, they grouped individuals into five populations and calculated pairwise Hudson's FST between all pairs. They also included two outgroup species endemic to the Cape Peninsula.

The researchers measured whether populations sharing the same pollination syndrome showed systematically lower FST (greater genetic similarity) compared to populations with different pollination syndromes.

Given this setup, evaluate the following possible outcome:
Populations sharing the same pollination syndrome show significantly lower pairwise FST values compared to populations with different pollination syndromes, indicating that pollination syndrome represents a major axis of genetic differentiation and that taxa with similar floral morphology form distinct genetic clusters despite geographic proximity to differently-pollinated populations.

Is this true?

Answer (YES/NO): NO